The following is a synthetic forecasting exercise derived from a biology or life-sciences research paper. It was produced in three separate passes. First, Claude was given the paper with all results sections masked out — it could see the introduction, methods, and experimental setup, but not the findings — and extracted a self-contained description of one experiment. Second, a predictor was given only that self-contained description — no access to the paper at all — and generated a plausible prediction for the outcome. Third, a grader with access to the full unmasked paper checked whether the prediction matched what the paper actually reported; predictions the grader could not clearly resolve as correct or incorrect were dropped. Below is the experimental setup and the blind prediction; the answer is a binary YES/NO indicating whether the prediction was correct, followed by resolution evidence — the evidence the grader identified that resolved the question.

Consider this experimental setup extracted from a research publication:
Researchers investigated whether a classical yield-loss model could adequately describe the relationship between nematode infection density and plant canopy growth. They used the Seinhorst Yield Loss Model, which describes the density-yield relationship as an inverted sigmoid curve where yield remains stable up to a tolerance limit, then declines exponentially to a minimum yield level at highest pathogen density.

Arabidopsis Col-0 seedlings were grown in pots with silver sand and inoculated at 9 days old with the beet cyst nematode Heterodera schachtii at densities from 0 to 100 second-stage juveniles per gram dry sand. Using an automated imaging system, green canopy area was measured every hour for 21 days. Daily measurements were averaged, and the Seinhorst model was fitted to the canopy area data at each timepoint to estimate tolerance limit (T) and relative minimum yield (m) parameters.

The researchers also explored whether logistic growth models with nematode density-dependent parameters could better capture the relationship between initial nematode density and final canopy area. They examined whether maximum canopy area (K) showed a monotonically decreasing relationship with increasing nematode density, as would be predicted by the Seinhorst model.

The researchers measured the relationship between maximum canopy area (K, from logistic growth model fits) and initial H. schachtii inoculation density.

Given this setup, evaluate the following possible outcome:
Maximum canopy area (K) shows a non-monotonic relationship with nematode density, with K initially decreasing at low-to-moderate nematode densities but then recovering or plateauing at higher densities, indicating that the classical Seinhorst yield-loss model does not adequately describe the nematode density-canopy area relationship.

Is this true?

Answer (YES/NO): NO